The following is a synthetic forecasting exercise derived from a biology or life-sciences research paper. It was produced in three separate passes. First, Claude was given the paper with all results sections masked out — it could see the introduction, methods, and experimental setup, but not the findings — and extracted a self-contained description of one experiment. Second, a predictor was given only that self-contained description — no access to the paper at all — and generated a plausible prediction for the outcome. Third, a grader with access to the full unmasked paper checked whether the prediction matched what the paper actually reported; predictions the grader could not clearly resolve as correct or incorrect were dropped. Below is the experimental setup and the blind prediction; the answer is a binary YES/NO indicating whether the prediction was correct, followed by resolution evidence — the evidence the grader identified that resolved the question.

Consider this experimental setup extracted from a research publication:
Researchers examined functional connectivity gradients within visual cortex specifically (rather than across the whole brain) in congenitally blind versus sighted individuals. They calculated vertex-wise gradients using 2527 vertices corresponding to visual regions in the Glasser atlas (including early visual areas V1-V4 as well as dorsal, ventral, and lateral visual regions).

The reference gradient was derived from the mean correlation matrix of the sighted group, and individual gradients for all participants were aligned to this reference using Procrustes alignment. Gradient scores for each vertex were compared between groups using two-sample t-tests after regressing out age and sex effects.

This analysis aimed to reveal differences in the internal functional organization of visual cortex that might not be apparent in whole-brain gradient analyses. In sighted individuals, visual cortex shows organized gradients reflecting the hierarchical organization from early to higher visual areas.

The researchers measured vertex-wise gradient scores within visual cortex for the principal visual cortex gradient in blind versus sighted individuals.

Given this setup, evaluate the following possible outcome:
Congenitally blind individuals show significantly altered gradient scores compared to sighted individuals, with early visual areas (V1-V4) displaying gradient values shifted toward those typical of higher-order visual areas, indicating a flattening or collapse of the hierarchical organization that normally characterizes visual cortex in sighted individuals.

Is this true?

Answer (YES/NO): NO